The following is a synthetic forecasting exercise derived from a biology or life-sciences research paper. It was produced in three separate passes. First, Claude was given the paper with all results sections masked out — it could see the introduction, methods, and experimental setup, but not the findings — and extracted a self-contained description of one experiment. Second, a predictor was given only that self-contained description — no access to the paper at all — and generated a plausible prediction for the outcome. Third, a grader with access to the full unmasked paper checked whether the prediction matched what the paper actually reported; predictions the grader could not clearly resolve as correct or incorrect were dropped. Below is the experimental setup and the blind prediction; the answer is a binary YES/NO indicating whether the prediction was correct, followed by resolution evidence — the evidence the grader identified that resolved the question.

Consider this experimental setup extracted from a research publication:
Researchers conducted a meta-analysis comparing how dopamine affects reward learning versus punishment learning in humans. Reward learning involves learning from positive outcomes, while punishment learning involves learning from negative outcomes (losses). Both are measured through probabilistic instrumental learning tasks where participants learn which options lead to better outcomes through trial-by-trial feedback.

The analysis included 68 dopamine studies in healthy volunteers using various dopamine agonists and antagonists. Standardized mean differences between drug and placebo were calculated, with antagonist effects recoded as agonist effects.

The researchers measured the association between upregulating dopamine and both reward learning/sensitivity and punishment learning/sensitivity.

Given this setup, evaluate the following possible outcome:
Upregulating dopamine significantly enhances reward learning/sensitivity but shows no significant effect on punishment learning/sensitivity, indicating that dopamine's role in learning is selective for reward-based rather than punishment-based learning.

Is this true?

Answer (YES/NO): YES